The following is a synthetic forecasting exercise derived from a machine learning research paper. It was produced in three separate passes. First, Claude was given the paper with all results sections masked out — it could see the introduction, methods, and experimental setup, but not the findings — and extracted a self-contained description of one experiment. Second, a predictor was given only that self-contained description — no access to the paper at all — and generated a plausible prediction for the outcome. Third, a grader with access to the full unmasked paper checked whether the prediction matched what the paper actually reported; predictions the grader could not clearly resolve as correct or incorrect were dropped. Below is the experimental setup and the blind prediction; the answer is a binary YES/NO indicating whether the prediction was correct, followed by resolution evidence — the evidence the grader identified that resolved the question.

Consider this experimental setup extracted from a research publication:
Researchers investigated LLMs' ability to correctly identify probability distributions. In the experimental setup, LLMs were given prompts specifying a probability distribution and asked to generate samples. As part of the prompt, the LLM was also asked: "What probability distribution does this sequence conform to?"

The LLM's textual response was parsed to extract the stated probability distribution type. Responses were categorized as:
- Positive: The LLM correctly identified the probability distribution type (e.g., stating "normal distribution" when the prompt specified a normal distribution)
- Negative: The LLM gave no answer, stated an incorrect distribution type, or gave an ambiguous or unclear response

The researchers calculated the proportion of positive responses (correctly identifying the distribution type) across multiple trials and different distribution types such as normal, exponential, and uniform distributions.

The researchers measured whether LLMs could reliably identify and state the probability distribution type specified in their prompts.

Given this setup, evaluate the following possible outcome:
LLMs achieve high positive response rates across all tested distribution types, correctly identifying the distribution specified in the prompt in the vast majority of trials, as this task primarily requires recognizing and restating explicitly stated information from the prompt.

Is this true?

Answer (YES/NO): NO